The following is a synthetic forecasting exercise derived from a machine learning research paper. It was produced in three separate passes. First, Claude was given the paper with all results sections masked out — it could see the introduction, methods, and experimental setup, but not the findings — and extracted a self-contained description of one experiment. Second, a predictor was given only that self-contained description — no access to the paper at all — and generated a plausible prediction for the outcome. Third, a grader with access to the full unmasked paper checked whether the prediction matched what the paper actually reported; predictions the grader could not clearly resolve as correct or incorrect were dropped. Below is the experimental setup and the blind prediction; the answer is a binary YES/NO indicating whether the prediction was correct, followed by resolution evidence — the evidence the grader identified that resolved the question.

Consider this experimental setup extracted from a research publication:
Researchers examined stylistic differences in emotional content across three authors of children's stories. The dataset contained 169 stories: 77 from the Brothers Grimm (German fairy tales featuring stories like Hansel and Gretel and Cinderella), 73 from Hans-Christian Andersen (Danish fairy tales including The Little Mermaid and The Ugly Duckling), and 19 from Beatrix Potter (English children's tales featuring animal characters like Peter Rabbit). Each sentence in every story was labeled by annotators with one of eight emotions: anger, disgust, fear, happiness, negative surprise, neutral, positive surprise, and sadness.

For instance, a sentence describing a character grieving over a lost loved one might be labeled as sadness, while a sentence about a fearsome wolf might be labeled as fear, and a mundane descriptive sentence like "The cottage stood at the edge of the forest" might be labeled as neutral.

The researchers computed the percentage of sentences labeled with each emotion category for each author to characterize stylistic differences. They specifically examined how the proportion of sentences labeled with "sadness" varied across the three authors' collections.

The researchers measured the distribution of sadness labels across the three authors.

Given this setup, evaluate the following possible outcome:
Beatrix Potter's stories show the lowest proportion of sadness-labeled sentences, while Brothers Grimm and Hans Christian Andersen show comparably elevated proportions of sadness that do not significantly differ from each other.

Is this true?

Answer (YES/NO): YES